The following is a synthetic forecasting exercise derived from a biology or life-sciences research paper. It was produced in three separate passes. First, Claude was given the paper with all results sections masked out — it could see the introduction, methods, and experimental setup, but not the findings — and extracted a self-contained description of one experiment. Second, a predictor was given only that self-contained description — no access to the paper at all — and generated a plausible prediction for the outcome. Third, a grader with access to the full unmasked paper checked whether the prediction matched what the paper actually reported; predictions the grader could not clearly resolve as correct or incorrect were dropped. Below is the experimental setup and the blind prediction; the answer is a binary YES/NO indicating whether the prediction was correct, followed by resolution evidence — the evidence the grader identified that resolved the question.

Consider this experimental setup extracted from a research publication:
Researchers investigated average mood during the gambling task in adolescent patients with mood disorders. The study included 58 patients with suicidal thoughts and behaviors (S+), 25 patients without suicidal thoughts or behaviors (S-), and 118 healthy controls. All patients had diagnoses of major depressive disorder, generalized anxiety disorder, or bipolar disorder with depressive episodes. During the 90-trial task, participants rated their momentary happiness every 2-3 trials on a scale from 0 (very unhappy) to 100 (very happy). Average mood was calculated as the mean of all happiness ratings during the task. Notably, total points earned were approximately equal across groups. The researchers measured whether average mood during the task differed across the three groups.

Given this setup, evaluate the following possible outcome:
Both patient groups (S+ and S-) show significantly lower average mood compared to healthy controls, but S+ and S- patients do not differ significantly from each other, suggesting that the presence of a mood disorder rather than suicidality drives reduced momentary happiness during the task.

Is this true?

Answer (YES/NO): NO